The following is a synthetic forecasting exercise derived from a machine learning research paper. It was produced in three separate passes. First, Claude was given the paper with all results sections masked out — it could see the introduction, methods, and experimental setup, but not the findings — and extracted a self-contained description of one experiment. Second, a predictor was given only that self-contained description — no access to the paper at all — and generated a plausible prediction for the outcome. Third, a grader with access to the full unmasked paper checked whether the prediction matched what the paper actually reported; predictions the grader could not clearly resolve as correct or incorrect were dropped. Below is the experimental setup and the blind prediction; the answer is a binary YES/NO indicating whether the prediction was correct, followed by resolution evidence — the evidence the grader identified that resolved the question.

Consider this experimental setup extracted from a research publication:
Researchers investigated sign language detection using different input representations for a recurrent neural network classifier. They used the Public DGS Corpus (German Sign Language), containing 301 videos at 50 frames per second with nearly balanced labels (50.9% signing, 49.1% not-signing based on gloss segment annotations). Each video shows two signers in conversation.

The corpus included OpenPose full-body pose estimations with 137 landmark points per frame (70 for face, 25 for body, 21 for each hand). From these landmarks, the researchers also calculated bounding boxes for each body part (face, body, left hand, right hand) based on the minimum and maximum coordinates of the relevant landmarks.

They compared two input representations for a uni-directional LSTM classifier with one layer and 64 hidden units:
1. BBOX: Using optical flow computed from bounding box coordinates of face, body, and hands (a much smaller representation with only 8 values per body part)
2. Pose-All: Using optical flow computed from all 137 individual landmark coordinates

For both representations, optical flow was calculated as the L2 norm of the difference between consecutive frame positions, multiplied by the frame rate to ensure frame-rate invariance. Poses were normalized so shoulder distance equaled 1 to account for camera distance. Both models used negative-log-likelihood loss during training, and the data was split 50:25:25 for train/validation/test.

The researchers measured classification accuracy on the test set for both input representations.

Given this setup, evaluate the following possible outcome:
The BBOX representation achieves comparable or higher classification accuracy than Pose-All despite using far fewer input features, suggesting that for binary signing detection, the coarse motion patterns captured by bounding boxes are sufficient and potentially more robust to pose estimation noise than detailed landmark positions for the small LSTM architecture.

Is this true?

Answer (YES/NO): NO